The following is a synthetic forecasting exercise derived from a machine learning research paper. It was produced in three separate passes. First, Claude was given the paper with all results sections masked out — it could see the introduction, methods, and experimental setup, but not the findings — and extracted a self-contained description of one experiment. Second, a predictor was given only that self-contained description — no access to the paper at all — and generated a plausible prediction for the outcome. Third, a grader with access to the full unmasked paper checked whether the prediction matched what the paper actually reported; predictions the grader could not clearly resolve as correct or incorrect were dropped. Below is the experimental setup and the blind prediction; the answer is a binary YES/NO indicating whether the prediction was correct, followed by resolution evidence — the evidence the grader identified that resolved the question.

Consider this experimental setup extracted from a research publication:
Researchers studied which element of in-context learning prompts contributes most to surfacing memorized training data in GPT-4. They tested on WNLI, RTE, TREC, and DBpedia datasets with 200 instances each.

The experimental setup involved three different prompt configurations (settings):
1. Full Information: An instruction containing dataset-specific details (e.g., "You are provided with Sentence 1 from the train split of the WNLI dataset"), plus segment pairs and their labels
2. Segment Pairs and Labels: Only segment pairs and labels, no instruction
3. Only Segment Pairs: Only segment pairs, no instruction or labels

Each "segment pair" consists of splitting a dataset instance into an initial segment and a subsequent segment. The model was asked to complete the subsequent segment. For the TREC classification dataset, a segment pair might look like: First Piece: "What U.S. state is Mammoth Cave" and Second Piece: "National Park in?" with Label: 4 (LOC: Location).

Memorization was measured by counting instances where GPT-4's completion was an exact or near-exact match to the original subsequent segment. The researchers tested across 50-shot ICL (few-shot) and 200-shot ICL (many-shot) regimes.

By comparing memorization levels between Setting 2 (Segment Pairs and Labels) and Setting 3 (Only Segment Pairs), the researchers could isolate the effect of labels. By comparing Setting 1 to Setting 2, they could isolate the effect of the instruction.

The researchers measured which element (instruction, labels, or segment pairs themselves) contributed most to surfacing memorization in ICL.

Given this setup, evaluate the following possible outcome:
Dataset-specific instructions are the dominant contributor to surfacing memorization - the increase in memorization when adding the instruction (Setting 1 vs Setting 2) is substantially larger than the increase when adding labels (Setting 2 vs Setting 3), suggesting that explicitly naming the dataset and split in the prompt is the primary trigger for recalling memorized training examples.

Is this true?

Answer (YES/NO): NO